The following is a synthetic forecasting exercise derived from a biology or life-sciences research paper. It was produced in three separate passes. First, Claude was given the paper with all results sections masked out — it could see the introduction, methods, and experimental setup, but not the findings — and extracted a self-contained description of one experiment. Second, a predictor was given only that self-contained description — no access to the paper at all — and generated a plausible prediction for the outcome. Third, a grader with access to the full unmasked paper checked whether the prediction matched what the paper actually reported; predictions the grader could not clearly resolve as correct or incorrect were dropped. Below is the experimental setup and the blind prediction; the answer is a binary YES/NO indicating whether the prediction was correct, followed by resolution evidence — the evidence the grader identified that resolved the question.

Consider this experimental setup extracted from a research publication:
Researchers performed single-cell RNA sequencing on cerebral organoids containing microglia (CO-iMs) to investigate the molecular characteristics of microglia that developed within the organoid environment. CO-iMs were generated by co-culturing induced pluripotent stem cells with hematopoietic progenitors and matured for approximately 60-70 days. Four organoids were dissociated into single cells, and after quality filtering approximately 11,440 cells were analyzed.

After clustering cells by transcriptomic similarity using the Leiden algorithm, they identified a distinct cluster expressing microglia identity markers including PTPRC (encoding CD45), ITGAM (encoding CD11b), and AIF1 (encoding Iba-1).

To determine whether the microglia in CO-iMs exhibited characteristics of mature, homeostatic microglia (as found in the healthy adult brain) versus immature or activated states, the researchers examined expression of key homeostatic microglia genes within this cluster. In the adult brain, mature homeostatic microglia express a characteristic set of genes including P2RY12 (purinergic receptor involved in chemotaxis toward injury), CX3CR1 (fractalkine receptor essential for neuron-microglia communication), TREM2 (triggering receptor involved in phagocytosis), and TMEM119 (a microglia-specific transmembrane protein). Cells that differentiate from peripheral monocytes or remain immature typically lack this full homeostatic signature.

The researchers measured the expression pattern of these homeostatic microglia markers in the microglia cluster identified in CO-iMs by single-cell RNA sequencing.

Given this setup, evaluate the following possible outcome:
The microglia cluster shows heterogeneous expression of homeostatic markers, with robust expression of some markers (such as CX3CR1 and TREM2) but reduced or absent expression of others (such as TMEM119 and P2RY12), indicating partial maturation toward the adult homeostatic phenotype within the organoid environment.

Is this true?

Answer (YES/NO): YES